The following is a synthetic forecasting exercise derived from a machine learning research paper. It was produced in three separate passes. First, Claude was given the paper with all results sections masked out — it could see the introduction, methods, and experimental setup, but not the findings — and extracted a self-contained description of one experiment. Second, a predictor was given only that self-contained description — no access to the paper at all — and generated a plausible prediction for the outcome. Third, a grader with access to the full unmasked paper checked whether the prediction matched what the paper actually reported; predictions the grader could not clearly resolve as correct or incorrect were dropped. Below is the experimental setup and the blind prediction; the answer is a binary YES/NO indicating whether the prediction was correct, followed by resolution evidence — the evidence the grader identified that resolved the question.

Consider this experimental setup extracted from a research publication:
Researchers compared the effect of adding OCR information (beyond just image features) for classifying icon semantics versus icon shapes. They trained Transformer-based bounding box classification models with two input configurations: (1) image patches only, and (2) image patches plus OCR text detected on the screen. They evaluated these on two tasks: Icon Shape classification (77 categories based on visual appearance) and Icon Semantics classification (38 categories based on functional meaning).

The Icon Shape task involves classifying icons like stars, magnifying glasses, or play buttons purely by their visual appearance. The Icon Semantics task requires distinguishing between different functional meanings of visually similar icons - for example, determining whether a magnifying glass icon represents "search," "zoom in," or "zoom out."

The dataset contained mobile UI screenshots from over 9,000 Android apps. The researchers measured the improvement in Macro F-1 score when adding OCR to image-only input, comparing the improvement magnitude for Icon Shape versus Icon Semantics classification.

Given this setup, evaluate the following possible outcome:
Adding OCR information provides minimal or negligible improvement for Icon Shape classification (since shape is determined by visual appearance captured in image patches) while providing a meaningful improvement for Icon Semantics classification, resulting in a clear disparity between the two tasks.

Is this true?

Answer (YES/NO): NO